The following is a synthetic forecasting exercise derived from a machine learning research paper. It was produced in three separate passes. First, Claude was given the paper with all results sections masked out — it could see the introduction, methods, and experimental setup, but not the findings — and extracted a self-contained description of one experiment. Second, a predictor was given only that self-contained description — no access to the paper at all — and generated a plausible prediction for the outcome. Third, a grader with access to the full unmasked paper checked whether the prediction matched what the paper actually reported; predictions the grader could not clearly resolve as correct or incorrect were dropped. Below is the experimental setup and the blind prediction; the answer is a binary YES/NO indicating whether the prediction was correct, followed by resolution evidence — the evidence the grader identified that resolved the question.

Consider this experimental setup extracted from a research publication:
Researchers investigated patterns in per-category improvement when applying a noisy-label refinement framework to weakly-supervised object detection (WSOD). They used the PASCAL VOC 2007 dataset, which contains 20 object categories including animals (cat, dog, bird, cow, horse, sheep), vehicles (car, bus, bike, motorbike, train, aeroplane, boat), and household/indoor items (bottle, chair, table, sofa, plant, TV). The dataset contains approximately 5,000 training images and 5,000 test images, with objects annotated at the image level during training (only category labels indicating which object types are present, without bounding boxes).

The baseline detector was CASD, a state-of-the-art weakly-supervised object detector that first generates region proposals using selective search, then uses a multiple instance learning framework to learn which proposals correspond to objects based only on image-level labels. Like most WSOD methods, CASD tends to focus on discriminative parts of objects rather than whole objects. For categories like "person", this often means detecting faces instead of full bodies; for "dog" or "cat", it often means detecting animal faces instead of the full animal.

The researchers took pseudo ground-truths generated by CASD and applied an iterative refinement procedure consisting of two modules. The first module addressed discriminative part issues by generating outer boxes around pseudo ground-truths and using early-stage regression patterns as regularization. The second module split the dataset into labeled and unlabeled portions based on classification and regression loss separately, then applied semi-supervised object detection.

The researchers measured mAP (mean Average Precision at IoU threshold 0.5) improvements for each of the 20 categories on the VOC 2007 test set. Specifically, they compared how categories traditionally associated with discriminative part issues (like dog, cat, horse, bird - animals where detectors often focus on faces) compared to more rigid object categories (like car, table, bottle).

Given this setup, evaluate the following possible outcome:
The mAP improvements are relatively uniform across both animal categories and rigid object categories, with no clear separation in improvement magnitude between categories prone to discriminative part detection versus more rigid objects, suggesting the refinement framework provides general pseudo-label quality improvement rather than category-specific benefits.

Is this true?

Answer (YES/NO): NO